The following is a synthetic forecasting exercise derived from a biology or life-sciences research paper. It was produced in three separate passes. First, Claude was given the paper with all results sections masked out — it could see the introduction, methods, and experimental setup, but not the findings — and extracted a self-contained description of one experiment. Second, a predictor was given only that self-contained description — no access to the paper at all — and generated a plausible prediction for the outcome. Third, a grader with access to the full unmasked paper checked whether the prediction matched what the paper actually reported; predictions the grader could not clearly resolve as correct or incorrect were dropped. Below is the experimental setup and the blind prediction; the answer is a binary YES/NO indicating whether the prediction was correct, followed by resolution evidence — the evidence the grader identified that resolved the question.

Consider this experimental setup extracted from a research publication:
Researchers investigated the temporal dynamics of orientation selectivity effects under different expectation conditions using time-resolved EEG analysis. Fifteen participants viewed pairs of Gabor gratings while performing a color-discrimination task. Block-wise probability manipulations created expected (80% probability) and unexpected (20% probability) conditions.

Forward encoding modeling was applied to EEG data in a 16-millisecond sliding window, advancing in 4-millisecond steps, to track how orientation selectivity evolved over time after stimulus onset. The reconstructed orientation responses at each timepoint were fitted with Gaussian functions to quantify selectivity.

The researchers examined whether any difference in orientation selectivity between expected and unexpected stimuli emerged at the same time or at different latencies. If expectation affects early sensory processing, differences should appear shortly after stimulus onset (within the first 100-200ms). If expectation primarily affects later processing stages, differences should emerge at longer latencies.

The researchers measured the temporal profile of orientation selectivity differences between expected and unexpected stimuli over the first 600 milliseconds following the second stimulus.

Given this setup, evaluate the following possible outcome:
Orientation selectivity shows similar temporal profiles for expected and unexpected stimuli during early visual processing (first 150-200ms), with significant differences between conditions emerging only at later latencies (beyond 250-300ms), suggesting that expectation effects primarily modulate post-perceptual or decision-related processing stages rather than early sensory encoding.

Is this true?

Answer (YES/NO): NO